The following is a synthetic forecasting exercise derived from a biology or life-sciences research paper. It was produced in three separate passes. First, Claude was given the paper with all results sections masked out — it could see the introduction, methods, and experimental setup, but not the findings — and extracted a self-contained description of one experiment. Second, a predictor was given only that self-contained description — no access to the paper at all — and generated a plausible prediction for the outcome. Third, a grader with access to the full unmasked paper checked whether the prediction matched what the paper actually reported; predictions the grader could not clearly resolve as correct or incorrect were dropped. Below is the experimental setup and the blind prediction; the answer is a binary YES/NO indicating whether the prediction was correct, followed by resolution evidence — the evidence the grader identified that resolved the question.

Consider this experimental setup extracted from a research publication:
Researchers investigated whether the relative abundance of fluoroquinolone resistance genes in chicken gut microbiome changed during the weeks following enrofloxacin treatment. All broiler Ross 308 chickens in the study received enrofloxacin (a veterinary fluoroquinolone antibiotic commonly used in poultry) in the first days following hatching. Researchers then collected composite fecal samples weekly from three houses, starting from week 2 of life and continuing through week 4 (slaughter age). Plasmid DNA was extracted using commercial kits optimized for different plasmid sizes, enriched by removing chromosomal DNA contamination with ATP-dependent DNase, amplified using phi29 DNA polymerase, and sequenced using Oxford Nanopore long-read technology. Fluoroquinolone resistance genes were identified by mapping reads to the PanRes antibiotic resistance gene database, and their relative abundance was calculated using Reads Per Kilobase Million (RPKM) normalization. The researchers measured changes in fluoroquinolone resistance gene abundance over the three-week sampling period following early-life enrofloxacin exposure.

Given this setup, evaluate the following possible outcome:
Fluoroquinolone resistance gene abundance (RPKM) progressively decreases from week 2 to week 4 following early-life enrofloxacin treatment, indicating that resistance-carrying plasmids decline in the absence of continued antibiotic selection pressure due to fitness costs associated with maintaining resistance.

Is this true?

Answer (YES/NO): NO